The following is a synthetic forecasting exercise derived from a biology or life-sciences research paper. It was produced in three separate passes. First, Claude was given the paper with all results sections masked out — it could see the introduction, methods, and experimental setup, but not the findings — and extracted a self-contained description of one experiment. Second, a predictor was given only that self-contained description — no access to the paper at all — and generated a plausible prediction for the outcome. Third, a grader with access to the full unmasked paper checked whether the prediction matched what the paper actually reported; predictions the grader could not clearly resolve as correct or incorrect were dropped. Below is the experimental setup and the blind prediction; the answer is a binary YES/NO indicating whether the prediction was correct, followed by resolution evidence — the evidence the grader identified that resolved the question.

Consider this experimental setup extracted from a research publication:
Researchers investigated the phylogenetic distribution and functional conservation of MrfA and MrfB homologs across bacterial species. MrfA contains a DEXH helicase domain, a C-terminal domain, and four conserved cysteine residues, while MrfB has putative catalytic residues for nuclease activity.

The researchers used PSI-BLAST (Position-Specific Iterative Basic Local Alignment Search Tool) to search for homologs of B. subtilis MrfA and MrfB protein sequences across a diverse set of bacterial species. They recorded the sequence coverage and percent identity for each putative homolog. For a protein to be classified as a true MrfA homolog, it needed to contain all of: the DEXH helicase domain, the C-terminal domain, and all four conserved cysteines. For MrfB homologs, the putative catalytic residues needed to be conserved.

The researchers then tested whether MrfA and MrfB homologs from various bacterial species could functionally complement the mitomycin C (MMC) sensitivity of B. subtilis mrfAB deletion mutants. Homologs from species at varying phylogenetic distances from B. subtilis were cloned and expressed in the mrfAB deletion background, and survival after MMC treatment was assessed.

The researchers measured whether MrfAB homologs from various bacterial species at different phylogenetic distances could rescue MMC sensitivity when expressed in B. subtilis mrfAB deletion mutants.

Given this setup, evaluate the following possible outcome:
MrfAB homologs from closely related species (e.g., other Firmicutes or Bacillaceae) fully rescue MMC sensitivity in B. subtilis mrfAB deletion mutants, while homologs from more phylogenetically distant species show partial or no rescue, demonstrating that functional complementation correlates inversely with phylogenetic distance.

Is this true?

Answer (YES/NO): NO